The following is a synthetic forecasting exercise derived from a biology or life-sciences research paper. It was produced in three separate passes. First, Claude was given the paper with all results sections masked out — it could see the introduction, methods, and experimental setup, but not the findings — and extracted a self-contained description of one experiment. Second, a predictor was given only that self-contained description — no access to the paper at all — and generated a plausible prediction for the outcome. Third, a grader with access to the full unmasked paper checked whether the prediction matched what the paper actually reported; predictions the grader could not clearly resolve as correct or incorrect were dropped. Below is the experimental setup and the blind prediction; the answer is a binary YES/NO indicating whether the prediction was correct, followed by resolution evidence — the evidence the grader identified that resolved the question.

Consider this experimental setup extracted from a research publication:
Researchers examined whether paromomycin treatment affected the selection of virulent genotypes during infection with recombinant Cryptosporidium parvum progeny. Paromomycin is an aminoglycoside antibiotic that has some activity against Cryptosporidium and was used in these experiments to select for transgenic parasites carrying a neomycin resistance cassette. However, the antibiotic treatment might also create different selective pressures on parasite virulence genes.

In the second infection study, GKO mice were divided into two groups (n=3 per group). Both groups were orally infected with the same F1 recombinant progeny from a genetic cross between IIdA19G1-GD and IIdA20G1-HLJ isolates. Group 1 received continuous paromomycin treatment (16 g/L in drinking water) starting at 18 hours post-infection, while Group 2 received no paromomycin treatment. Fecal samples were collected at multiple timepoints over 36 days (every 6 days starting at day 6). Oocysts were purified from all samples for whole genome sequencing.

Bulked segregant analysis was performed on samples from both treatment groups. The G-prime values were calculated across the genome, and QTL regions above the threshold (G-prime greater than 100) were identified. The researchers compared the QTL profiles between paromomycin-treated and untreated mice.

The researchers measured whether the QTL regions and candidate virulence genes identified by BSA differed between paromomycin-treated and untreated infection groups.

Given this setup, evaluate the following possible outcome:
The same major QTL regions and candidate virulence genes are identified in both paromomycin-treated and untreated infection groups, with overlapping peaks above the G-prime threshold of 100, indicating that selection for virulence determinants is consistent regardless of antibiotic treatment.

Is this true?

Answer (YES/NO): YES